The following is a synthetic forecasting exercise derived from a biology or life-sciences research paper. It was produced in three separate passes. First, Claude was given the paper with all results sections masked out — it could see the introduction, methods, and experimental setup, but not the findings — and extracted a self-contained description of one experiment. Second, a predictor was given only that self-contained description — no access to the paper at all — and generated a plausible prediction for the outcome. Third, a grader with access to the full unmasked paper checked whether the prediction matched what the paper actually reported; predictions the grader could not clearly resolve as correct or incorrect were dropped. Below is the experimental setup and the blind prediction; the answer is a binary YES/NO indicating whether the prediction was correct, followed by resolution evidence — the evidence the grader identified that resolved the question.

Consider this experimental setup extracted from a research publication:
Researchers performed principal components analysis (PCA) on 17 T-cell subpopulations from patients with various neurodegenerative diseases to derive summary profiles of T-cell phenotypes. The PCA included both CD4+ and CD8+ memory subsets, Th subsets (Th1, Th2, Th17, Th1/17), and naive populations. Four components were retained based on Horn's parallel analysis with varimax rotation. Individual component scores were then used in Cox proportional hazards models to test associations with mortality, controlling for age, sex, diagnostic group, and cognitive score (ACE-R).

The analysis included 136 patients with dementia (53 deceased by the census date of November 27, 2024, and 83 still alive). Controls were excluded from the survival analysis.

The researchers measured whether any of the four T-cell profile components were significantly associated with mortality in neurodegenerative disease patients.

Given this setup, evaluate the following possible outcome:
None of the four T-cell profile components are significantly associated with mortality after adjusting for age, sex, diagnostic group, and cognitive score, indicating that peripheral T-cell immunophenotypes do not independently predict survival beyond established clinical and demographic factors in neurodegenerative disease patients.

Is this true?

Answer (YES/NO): NO